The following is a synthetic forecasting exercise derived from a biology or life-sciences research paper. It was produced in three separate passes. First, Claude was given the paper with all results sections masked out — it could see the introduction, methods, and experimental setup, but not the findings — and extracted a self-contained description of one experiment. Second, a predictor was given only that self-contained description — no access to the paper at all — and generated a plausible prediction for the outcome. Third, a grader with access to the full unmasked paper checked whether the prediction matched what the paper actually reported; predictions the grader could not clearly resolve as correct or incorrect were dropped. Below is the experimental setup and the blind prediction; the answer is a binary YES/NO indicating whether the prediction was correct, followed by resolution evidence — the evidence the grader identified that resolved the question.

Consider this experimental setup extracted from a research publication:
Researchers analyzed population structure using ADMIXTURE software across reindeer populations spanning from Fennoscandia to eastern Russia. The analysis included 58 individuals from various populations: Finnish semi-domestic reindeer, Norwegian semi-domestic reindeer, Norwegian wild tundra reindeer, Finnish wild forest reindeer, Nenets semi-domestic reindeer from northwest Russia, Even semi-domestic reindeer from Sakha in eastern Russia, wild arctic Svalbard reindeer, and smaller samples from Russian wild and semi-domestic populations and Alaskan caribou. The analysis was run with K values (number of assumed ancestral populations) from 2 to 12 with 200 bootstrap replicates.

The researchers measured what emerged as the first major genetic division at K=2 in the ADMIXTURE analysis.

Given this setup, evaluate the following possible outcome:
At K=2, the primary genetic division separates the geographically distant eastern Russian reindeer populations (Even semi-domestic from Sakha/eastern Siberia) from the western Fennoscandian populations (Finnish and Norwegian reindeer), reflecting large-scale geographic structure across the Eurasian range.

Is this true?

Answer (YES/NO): YES